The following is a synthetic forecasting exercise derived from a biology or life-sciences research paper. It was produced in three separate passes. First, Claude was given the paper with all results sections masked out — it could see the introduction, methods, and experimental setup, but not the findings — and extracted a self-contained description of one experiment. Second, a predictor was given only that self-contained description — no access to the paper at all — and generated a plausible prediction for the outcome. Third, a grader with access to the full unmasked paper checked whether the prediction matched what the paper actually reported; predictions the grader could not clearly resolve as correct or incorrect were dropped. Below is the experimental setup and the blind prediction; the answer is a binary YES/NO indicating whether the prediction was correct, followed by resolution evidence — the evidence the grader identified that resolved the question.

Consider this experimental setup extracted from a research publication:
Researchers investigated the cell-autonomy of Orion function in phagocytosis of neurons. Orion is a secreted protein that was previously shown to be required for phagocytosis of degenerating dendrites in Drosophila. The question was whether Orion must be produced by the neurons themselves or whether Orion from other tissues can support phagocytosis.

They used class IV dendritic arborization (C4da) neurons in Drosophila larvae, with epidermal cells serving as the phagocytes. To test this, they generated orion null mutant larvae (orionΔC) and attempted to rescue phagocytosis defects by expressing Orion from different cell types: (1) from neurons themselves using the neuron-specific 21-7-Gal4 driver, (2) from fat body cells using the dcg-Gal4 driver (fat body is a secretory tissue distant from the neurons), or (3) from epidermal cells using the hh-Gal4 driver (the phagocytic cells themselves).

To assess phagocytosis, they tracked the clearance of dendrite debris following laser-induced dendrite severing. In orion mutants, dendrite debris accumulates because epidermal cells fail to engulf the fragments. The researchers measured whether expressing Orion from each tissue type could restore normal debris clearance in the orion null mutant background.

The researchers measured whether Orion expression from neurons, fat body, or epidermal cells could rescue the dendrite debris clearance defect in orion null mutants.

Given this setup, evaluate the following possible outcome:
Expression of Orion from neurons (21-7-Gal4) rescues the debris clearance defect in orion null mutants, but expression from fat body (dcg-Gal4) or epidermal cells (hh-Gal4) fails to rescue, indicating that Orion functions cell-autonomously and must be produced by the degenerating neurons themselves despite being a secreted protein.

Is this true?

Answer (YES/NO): NO